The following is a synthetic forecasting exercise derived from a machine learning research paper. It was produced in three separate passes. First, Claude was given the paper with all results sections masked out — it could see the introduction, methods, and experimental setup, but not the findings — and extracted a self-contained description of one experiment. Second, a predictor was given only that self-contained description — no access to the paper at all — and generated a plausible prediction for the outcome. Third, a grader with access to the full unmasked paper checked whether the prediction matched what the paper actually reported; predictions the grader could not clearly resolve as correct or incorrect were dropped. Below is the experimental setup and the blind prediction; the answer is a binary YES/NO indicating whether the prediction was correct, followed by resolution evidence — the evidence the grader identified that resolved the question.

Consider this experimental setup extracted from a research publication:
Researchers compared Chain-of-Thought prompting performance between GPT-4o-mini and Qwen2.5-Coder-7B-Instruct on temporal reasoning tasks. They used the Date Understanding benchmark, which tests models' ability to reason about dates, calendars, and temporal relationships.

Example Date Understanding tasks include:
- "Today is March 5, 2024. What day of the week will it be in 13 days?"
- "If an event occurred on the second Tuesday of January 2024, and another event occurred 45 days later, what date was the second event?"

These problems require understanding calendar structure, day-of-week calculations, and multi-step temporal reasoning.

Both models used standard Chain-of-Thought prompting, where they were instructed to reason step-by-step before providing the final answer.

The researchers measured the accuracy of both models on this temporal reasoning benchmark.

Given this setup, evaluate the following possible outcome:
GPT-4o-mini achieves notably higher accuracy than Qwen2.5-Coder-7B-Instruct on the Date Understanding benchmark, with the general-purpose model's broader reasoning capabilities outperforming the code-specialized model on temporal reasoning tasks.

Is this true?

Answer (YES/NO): YES